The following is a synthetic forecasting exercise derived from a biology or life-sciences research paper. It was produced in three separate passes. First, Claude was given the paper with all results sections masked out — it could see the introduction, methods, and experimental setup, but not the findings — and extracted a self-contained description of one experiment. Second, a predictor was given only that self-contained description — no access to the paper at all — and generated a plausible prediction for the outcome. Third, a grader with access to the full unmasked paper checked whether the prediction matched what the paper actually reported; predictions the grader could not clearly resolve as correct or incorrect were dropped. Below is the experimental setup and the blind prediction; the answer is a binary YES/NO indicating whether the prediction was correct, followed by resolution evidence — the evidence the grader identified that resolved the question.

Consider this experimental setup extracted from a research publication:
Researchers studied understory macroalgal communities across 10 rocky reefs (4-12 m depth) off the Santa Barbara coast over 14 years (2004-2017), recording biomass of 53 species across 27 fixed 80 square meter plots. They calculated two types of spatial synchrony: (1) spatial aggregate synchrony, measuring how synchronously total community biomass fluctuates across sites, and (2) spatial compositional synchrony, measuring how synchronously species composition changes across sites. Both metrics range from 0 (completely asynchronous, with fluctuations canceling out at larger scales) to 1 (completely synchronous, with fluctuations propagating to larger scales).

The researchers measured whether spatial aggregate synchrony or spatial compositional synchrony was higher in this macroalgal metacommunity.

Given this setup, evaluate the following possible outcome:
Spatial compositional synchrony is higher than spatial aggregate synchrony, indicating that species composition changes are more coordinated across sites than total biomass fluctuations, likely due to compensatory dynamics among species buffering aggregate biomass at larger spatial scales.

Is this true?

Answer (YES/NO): YES